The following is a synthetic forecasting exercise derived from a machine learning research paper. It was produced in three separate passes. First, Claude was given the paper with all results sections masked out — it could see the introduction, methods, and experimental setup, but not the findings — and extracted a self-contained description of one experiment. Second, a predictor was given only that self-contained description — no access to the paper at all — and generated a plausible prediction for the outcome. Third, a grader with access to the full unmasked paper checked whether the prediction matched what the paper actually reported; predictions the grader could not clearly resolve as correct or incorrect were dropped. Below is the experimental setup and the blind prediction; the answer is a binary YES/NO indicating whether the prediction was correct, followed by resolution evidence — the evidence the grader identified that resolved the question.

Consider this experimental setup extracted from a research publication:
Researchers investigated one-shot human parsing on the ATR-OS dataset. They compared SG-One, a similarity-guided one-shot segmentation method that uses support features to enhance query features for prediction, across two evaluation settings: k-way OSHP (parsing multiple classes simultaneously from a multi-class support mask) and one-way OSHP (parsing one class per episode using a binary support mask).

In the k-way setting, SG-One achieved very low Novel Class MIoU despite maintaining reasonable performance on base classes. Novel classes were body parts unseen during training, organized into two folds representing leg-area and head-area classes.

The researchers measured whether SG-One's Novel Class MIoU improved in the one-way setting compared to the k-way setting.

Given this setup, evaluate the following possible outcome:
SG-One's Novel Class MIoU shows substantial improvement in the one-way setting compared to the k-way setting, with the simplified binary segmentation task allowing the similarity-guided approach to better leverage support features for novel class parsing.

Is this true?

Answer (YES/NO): NO